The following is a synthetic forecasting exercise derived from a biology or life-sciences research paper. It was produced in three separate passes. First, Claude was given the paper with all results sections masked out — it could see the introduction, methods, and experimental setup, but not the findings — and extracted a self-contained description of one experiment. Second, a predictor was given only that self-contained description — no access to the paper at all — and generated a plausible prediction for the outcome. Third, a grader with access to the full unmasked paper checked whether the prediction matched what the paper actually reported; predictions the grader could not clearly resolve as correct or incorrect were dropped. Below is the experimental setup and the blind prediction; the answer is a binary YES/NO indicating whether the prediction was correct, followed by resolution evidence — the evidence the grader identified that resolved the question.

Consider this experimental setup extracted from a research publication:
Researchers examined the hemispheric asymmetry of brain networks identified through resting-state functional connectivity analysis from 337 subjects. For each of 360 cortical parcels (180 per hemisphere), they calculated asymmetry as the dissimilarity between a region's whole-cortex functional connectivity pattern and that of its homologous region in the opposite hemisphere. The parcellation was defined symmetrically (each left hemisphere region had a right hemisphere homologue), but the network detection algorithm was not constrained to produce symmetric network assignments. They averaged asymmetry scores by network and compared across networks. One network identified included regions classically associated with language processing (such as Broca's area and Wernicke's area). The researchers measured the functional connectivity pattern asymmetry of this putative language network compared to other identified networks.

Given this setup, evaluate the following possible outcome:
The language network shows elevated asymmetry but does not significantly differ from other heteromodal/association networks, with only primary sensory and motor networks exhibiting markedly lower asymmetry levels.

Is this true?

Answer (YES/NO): NO